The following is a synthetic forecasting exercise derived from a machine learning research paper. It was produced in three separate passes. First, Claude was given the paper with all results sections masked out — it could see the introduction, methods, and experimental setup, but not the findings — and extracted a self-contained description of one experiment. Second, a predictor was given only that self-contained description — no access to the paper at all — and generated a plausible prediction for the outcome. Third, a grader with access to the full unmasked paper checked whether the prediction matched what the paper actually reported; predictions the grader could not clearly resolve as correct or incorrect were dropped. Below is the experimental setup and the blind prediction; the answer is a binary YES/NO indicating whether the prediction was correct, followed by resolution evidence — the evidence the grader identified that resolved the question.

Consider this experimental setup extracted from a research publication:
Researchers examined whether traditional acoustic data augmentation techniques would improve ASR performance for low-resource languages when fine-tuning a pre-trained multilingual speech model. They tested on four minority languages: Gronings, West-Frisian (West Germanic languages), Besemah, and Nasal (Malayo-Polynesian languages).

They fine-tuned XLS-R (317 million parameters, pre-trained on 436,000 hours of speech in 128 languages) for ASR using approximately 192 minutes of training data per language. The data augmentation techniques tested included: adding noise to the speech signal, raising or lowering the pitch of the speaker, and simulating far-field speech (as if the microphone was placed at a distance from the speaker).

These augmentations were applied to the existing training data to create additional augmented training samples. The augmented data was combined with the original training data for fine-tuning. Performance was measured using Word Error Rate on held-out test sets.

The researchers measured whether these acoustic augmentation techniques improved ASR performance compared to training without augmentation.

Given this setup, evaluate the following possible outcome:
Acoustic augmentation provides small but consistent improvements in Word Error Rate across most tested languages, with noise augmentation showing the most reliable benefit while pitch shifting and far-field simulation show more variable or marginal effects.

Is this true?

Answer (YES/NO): NO